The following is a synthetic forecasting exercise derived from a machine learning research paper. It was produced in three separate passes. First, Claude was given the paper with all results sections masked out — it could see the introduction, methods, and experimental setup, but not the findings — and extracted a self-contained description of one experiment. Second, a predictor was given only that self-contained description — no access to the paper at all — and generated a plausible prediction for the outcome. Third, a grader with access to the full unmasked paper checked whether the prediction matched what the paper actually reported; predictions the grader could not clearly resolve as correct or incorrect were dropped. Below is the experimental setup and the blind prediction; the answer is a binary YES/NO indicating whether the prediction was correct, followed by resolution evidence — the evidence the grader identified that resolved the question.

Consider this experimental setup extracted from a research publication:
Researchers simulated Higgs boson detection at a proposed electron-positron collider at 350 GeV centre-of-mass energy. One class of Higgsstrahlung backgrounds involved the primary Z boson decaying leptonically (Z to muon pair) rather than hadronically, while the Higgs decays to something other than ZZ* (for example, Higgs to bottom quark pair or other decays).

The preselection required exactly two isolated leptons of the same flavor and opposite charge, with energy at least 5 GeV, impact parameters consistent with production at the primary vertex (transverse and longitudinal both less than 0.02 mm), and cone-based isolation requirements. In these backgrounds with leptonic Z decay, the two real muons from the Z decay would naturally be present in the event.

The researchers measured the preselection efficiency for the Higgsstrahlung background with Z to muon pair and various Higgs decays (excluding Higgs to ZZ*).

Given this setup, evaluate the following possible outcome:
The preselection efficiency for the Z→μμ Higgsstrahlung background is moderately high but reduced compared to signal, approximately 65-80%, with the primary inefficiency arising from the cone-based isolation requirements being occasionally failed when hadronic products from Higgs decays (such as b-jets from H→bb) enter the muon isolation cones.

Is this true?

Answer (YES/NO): NO